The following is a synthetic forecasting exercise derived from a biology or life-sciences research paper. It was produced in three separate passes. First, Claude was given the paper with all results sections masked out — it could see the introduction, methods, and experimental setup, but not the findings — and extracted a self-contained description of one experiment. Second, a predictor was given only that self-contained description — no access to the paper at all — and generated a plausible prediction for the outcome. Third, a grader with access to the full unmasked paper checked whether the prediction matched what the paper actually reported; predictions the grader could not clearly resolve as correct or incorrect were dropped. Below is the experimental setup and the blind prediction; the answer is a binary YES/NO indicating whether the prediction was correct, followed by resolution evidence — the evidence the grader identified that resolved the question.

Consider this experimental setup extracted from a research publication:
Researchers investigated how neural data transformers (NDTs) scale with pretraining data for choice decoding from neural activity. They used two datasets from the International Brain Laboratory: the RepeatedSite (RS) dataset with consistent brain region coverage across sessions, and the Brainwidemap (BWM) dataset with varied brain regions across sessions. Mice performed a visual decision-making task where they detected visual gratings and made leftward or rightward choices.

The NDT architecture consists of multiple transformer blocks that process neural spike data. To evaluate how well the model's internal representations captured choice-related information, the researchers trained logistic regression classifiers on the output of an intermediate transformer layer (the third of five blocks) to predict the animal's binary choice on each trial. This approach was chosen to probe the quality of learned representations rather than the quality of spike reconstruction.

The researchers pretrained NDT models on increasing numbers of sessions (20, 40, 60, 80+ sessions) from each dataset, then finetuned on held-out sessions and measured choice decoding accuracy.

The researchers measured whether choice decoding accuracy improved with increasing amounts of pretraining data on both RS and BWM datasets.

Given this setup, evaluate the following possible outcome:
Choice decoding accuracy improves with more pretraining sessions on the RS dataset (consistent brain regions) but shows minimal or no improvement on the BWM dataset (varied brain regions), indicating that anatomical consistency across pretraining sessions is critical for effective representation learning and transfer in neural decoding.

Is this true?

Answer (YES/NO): NO